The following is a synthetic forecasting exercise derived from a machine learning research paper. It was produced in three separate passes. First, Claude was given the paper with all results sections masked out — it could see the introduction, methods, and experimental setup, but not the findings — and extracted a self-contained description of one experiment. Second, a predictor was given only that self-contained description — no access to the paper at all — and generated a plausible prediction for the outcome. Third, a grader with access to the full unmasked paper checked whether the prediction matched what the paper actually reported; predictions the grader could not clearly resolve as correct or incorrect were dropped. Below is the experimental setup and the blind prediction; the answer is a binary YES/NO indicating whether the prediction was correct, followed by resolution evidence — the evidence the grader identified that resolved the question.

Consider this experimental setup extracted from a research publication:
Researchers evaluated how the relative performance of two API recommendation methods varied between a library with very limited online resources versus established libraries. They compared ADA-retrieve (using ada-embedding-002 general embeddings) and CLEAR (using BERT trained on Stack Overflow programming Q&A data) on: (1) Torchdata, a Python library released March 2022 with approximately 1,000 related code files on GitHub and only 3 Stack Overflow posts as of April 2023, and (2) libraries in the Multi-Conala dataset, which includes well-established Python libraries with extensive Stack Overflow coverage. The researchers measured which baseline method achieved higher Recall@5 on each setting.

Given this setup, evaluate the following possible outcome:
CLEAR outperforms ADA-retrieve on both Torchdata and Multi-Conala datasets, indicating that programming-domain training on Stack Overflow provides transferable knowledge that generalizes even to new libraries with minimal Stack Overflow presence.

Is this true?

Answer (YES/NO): NO